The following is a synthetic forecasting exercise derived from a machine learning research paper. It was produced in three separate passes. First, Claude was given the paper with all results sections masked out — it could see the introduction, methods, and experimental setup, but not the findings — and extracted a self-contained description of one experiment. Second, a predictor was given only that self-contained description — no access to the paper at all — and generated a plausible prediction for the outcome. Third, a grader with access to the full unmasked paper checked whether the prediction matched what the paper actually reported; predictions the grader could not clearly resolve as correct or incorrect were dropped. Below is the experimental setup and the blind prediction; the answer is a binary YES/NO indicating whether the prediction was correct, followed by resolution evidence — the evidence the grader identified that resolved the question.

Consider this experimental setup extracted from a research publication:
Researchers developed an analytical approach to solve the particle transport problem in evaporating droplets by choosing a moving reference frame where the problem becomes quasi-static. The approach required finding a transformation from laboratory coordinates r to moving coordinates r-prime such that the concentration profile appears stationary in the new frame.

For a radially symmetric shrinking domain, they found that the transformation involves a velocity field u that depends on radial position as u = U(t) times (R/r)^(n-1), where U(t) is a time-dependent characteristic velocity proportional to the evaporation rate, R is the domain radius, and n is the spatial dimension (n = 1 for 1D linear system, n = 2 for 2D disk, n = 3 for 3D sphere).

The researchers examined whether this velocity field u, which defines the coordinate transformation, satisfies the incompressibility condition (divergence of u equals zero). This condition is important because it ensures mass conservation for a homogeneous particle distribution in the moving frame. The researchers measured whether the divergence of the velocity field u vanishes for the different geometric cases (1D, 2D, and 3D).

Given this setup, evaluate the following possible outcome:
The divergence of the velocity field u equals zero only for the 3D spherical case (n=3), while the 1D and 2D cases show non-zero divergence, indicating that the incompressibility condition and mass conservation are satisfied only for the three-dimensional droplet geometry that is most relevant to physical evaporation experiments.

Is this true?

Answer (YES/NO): NO